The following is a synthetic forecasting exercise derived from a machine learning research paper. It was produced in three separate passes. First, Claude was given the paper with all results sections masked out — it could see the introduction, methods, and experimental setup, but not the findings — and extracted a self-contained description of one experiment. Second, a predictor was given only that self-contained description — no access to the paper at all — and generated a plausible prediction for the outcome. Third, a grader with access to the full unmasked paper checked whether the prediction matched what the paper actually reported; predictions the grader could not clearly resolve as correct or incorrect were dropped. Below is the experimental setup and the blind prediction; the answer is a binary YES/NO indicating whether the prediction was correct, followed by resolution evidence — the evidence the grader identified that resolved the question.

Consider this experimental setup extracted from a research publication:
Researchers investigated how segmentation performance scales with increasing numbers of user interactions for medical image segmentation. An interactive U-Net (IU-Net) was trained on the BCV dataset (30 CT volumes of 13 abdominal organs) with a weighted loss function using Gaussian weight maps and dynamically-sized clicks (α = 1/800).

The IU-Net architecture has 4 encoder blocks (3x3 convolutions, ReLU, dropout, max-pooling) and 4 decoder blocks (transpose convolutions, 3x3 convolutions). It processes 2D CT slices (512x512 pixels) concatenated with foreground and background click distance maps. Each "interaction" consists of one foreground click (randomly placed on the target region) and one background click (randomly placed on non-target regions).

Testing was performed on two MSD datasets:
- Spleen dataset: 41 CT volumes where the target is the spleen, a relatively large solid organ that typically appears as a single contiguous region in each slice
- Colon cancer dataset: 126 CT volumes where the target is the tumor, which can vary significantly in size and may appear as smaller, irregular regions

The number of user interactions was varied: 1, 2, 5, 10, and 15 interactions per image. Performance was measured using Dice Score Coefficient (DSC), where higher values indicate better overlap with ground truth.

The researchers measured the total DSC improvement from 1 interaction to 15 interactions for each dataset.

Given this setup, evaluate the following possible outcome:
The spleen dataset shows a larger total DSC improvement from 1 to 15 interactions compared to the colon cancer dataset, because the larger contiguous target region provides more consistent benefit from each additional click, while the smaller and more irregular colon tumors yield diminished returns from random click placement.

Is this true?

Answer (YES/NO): NO